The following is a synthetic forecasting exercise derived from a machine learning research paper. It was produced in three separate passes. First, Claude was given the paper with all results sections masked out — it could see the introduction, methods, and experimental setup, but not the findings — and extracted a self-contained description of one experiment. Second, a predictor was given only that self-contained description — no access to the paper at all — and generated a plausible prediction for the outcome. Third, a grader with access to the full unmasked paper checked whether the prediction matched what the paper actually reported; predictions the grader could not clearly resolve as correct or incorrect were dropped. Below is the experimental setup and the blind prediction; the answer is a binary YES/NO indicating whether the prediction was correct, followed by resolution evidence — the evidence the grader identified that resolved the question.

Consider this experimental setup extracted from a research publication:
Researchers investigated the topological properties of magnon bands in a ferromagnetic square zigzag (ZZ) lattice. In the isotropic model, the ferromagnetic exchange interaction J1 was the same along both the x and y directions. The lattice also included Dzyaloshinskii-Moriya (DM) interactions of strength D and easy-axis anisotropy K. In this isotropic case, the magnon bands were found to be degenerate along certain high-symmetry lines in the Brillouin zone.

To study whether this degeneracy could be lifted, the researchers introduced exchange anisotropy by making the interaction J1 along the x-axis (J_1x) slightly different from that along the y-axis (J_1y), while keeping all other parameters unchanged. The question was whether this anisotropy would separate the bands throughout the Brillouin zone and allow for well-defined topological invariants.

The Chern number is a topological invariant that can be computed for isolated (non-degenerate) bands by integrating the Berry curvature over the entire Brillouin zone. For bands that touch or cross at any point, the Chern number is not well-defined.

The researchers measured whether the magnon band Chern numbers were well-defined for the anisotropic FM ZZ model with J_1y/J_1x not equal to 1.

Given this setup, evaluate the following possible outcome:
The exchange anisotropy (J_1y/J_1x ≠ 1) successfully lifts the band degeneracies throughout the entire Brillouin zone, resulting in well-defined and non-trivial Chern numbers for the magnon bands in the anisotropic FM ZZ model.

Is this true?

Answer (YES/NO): YES